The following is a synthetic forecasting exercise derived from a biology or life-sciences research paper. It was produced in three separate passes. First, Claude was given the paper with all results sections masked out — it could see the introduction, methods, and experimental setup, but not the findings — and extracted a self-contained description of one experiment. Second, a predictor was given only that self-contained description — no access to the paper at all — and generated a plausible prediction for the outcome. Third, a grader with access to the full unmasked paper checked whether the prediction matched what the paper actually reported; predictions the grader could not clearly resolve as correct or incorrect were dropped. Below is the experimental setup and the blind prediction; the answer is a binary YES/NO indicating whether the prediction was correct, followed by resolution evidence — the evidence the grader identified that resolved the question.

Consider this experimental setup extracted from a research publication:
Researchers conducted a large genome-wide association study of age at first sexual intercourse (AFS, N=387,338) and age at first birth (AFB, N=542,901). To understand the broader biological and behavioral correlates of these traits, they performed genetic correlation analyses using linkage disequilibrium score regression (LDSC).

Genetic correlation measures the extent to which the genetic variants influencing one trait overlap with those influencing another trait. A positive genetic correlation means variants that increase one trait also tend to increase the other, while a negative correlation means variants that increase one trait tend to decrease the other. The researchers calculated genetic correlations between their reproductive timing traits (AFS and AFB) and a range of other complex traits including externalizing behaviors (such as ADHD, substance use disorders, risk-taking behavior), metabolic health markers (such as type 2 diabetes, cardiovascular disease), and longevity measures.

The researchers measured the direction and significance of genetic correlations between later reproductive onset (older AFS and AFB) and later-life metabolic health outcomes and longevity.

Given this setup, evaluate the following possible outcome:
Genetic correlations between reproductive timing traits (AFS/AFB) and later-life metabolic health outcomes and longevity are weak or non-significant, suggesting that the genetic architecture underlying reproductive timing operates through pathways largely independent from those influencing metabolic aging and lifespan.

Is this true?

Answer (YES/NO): NO